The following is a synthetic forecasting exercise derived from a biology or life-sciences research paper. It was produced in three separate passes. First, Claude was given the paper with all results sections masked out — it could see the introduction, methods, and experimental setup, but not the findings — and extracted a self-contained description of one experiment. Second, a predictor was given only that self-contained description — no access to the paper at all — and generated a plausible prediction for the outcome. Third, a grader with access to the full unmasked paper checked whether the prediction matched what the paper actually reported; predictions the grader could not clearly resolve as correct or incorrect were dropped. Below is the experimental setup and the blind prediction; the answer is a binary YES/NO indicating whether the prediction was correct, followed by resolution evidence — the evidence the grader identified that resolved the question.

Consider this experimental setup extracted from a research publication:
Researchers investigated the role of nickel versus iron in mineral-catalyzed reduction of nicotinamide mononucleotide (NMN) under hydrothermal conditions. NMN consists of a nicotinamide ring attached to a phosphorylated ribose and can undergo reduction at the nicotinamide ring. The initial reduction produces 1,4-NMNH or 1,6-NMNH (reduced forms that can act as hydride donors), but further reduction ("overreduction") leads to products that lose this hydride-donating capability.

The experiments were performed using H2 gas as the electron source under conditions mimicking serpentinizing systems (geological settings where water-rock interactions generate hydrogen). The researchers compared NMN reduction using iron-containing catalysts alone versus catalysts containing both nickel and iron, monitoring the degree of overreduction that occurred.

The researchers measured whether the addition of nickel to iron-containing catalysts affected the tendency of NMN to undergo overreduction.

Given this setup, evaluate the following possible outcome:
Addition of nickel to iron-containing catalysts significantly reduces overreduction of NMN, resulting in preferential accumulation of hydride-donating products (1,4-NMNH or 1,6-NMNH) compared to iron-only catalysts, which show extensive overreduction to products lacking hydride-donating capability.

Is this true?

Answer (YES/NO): NO